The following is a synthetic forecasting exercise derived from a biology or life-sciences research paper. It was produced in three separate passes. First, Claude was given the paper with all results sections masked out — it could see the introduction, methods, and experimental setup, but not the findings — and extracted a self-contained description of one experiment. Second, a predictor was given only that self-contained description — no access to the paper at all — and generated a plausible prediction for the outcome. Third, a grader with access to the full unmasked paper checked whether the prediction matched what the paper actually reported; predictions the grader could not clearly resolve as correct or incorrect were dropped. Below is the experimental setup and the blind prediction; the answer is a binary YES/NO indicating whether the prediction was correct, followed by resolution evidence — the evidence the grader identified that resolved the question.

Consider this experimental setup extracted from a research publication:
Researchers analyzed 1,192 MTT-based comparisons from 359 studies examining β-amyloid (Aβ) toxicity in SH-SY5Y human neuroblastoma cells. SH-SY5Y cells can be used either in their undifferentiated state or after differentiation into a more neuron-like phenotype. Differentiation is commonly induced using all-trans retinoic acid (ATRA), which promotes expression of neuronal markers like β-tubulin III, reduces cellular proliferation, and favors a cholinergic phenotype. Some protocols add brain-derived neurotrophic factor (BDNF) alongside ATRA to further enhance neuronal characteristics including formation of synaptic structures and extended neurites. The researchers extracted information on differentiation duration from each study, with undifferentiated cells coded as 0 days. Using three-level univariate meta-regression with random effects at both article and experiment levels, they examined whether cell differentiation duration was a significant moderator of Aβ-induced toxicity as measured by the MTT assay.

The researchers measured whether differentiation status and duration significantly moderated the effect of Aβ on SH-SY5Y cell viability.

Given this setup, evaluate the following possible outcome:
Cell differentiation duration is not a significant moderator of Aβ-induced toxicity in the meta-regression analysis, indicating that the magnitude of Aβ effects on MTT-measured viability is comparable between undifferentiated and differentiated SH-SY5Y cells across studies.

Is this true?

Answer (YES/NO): YES